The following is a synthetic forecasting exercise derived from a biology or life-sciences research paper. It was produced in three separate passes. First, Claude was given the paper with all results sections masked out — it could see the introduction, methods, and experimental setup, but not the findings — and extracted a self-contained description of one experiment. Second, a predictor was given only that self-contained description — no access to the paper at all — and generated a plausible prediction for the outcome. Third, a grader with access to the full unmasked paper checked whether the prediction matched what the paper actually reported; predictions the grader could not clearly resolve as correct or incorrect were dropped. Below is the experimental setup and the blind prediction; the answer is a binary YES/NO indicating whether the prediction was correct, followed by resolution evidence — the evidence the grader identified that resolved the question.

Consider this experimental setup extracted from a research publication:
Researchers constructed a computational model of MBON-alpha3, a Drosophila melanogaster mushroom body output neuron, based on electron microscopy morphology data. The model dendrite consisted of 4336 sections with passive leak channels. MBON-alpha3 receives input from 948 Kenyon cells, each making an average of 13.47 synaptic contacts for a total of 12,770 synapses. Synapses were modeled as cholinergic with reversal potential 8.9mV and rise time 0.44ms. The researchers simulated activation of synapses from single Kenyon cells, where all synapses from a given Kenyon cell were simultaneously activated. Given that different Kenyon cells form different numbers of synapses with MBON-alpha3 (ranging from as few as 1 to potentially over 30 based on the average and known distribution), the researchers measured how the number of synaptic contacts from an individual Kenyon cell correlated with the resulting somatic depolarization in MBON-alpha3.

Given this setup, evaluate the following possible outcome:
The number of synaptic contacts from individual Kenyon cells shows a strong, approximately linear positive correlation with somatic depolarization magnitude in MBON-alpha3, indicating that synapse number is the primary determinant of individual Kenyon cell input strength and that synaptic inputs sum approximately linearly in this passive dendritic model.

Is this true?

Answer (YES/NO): YES